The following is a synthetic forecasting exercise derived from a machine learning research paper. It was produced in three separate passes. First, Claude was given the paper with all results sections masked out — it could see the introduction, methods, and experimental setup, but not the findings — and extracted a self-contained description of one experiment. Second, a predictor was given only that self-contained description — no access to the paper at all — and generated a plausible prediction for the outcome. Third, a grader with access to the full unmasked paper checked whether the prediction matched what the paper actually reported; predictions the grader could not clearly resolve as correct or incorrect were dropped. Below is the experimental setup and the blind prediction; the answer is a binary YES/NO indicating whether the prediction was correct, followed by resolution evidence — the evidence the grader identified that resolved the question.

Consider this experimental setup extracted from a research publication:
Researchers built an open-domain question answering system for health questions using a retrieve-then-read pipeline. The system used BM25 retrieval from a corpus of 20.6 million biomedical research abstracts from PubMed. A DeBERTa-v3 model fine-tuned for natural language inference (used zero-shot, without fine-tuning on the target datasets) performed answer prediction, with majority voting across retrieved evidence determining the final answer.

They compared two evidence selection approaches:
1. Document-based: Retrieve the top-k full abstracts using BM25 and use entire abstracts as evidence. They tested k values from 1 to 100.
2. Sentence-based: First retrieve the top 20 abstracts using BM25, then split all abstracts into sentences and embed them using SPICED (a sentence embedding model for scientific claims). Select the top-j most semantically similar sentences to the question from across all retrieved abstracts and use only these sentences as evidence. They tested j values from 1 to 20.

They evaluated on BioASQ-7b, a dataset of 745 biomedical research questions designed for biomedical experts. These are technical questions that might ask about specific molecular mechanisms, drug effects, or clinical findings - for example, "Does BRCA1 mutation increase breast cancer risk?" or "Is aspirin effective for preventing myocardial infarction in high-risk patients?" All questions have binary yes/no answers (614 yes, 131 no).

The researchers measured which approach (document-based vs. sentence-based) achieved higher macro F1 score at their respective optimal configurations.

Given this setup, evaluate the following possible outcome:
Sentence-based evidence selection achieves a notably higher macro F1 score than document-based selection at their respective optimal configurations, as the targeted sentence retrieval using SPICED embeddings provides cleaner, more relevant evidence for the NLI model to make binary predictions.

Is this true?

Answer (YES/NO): NO